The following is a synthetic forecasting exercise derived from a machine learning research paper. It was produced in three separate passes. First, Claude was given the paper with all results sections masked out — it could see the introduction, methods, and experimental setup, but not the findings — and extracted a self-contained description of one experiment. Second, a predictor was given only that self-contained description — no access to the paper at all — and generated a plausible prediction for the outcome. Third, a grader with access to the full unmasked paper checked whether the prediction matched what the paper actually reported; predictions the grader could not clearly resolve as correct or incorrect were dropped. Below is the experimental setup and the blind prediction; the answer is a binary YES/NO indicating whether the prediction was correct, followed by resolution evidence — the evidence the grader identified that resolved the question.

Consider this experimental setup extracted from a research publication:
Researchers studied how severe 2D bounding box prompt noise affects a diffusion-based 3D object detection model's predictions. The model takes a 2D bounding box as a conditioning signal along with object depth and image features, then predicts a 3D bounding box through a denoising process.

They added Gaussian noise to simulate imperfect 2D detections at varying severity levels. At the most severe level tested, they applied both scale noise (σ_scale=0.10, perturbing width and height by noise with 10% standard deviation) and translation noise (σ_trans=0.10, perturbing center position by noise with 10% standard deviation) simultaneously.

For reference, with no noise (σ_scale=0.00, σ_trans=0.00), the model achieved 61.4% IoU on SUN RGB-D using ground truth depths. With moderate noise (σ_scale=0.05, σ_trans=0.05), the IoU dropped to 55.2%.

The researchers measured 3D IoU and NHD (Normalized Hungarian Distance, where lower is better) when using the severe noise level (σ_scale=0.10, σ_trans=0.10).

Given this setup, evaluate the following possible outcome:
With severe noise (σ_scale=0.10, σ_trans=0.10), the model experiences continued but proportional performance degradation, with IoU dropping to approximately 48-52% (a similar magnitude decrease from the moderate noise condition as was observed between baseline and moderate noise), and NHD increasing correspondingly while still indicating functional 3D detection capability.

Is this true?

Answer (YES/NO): NO